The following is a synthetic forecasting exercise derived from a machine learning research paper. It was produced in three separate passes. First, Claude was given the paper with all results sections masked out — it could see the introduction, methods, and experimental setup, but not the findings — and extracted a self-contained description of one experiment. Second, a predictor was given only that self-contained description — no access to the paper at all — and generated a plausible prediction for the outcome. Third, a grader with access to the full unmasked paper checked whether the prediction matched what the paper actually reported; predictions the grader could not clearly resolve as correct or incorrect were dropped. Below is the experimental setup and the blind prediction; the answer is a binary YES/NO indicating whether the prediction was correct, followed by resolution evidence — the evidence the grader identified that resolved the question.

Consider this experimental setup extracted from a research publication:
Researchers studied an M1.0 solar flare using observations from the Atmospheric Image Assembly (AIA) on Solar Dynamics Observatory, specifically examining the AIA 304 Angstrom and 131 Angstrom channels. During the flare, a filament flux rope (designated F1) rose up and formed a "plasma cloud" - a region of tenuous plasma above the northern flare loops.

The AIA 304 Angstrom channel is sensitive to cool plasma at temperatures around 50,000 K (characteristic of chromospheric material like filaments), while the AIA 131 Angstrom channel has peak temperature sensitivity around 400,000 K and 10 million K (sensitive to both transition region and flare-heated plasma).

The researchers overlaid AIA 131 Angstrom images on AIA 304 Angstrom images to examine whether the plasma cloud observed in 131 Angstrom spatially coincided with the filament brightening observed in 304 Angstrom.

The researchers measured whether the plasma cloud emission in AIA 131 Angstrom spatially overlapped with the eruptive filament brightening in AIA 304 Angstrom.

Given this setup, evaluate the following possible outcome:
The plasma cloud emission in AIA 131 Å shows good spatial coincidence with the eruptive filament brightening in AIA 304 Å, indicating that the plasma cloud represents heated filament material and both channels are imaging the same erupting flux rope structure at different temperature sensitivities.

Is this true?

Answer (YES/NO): NO